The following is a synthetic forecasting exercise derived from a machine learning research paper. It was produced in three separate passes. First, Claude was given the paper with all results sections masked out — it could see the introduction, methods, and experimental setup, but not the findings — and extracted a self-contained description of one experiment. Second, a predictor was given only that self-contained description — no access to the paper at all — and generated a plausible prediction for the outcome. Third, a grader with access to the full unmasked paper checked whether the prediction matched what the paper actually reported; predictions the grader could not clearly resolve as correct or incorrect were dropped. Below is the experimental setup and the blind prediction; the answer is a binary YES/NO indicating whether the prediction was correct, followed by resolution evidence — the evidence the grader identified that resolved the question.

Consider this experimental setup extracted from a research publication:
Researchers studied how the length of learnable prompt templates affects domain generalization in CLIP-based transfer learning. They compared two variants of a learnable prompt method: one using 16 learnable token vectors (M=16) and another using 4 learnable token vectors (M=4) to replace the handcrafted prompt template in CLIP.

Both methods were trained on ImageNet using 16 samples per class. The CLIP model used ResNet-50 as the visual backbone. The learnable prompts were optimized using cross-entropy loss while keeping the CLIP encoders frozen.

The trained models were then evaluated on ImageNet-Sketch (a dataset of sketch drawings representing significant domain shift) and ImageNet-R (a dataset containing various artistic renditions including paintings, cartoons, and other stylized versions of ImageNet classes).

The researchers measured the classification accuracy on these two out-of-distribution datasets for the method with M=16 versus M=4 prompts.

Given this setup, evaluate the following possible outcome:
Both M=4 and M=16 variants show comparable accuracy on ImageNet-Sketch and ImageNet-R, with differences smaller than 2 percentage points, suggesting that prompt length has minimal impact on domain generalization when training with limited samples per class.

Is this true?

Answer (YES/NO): YES